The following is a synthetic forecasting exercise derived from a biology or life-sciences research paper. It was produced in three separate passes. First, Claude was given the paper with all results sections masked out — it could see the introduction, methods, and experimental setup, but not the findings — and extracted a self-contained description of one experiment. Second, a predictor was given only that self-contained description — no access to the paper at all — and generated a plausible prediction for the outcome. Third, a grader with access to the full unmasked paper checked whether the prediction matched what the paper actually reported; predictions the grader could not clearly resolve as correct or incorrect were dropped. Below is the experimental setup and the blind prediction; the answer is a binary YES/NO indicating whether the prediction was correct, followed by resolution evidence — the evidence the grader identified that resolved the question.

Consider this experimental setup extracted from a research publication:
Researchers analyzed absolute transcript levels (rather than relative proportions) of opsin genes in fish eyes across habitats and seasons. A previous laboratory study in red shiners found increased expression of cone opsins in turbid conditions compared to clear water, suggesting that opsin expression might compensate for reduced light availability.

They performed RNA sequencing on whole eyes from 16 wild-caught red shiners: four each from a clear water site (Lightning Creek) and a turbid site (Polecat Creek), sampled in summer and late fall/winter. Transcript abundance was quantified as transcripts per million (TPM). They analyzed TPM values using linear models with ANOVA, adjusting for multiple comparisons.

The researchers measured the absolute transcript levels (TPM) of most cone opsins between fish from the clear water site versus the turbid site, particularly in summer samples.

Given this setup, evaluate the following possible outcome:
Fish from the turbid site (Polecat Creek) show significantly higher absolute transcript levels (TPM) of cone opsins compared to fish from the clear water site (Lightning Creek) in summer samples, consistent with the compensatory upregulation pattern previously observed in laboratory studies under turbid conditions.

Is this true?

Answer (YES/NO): NO